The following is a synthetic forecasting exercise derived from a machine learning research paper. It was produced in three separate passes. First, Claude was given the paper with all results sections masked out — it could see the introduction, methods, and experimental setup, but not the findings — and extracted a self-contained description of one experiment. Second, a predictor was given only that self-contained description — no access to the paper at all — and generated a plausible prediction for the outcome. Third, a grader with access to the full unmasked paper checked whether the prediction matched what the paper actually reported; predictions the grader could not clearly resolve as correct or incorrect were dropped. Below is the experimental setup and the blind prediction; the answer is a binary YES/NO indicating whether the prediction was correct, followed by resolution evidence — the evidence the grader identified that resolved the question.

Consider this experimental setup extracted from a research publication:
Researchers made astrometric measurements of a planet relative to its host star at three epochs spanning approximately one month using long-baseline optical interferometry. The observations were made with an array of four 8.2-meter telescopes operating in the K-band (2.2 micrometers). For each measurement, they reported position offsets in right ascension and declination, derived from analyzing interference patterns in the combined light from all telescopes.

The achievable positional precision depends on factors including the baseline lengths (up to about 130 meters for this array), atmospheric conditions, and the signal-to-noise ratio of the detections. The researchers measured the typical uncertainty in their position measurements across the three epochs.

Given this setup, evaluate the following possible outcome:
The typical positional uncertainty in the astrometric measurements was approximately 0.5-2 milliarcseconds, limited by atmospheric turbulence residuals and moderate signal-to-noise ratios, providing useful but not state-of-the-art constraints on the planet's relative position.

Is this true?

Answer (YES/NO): NO